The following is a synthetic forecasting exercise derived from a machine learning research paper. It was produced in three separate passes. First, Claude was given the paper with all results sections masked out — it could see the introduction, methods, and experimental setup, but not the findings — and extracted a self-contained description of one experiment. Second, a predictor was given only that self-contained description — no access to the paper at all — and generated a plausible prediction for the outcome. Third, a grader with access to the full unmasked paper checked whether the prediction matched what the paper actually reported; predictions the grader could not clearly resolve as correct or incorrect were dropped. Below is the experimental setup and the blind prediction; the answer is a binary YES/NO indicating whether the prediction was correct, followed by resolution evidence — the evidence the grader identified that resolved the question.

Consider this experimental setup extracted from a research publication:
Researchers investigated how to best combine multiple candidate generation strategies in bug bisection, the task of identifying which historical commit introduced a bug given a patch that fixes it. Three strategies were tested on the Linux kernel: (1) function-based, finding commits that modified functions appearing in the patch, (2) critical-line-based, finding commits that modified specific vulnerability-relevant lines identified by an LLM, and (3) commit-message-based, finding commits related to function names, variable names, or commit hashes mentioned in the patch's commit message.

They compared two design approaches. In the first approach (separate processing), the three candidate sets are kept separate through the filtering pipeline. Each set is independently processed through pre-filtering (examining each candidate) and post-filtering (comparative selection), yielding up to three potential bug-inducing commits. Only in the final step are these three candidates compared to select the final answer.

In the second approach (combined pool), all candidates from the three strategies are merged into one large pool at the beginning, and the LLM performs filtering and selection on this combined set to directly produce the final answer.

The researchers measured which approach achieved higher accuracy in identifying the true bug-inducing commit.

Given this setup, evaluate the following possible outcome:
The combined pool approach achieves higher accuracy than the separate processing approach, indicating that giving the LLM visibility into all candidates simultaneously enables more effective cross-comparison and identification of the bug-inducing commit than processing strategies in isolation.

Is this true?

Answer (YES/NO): NO